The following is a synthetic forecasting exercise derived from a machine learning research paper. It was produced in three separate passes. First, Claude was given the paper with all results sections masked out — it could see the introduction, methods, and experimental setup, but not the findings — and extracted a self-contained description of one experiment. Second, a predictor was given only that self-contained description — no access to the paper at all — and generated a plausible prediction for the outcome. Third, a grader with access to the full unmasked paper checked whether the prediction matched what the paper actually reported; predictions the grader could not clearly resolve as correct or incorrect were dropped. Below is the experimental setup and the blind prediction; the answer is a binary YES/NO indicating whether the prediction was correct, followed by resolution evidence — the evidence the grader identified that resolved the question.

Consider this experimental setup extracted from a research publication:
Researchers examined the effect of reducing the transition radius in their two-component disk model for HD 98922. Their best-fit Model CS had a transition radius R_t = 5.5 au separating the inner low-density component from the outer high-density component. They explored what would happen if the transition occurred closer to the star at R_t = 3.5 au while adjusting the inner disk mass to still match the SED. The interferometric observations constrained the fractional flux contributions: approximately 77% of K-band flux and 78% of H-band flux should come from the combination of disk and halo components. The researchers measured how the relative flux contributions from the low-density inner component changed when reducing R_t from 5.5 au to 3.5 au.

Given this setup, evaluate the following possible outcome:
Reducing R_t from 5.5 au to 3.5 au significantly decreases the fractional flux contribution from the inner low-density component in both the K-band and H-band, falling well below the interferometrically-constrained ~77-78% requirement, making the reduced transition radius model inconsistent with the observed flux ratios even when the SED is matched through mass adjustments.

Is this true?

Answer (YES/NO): YES